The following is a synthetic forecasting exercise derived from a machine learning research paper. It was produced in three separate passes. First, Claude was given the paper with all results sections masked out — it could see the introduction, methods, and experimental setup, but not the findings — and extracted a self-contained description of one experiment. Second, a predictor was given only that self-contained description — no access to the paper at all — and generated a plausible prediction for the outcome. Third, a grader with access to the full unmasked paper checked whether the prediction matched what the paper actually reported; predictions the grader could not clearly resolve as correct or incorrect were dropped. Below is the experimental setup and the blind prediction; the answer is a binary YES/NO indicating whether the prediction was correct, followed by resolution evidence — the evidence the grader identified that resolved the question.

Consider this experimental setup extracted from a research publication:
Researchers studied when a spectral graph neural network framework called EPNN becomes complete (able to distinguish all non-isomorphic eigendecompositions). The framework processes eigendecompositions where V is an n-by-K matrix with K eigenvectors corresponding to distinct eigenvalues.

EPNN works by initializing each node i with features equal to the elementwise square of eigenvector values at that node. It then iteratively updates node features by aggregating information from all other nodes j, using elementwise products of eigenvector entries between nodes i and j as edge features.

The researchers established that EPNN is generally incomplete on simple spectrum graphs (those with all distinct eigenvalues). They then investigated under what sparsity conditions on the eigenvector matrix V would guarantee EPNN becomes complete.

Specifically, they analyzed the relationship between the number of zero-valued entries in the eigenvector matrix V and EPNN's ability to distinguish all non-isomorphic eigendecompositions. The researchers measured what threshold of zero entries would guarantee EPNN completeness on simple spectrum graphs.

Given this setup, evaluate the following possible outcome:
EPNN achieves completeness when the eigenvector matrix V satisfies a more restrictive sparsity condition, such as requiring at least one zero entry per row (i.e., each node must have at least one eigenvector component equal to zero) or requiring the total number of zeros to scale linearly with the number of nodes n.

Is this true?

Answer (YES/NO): NO